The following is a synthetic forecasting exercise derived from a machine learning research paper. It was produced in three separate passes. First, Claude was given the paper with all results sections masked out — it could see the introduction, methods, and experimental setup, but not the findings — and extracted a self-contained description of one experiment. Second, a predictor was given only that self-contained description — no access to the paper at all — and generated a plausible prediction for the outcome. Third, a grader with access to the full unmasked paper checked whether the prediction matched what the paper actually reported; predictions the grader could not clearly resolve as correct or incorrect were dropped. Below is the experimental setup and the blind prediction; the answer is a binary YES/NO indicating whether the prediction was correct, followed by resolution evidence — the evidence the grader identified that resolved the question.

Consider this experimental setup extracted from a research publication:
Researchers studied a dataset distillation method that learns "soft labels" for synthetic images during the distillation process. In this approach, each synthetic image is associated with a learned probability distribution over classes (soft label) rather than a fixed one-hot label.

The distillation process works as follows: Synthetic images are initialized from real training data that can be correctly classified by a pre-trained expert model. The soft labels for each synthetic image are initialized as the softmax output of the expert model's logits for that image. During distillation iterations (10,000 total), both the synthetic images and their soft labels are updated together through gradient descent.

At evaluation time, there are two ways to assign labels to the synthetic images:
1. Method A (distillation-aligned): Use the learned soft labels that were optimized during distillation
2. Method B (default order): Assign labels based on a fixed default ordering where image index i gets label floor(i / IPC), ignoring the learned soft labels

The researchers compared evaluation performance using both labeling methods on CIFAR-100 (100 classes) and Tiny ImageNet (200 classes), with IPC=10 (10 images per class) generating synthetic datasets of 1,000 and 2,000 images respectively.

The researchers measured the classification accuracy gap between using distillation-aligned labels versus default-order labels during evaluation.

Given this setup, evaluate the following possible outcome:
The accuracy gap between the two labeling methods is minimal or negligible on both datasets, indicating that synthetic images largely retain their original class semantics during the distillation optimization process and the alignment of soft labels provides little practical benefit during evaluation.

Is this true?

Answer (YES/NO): NO